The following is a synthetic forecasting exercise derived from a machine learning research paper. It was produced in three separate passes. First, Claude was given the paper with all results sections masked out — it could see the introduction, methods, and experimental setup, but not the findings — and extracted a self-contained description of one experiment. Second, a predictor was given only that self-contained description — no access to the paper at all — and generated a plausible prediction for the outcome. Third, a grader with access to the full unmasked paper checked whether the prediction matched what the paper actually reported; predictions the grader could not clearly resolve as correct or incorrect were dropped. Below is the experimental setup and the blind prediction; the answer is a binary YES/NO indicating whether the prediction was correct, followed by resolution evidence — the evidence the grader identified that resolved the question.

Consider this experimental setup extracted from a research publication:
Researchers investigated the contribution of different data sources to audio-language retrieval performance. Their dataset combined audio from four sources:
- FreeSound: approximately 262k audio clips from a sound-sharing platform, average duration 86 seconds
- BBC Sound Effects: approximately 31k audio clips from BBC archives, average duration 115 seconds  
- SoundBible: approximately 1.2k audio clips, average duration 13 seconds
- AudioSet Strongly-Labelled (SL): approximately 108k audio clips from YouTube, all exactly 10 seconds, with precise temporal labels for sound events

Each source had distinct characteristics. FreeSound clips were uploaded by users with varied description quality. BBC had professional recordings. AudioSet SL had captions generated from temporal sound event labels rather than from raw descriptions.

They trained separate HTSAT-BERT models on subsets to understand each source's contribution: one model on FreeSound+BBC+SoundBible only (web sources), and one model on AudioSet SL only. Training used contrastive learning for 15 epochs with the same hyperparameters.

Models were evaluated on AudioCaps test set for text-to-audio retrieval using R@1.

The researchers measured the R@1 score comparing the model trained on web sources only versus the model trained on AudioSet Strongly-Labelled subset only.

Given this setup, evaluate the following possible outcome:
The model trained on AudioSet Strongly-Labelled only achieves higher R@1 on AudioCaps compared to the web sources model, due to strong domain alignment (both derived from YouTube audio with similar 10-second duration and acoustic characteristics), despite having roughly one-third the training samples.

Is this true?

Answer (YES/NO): YES